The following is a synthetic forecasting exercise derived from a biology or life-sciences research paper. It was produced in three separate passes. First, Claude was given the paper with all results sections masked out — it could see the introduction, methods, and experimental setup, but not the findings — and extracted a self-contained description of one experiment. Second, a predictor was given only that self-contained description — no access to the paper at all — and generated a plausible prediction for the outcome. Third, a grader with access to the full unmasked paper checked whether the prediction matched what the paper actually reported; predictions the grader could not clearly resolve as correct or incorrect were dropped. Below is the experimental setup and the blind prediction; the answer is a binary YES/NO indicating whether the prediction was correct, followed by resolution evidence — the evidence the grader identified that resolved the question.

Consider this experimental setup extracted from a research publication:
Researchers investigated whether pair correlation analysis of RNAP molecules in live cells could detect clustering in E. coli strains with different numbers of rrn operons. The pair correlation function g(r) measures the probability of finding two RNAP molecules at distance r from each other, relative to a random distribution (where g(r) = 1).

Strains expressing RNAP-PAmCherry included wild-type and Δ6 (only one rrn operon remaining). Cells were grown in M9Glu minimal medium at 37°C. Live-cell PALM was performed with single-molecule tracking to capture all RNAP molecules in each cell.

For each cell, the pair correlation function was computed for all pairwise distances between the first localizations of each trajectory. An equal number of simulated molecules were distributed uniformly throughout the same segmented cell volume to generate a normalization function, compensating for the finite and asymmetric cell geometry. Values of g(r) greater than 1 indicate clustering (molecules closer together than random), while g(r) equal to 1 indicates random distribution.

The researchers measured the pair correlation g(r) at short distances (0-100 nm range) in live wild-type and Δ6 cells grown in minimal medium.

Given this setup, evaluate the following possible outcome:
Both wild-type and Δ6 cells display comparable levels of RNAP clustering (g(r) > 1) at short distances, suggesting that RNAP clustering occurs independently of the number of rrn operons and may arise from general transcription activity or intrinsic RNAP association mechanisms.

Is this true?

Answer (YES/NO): NO